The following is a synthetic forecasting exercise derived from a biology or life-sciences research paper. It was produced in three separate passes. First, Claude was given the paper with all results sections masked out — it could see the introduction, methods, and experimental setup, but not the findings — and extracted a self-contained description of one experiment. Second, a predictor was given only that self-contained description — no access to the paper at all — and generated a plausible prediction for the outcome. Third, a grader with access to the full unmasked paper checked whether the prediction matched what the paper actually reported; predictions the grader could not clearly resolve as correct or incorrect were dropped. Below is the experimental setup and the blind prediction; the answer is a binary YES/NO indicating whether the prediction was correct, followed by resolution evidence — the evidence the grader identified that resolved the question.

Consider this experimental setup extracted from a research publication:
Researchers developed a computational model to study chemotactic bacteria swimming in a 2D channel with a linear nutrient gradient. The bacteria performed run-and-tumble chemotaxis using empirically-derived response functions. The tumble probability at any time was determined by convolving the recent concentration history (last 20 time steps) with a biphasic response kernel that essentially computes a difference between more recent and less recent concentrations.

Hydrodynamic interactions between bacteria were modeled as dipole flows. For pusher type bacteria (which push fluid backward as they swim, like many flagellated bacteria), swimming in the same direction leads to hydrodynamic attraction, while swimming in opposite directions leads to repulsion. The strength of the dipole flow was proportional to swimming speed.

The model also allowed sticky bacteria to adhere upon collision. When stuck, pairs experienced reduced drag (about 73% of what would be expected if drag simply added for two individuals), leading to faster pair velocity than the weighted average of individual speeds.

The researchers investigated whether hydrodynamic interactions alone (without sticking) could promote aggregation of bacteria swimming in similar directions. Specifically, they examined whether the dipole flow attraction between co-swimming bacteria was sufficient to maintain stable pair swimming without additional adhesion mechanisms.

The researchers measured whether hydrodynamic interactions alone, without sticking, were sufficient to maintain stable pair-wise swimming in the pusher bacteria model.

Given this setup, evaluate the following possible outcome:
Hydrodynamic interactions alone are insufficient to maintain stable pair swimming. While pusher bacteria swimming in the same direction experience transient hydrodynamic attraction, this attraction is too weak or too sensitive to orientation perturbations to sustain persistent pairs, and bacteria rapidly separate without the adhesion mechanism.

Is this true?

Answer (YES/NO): YES